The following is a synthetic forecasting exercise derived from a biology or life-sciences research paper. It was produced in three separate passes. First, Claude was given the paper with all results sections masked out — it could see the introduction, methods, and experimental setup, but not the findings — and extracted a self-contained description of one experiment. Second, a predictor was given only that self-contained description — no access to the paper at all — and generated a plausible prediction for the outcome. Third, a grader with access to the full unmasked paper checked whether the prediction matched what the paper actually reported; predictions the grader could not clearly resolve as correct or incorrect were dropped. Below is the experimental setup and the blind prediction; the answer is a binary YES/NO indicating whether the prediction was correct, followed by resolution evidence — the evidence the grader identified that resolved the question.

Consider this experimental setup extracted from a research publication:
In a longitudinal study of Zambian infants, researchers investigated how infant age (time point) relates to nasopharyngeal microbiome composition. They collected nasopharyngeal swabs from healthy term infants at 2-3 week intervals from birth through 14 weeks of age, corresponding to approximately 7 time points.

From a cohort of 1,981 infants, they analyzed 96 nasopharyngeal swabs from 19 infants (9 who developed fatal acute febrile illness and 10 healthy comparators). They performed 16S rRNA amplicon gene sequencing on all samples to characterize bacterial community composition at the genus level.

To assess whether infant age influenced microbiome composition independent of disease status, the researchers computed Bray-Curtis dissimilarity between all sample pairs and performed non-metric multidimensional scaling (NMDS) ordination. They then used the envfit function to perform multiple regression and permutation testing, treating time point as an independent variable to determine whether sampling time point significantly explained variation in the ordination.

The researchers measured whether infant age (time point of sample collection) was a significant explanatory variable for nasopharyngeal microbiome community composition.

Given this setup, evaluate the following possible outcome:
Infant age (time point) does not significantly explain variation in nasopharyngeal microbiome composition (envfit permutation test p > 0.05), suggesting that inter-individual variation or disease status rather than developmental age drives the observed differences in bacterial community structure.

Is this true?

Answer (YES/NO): NO